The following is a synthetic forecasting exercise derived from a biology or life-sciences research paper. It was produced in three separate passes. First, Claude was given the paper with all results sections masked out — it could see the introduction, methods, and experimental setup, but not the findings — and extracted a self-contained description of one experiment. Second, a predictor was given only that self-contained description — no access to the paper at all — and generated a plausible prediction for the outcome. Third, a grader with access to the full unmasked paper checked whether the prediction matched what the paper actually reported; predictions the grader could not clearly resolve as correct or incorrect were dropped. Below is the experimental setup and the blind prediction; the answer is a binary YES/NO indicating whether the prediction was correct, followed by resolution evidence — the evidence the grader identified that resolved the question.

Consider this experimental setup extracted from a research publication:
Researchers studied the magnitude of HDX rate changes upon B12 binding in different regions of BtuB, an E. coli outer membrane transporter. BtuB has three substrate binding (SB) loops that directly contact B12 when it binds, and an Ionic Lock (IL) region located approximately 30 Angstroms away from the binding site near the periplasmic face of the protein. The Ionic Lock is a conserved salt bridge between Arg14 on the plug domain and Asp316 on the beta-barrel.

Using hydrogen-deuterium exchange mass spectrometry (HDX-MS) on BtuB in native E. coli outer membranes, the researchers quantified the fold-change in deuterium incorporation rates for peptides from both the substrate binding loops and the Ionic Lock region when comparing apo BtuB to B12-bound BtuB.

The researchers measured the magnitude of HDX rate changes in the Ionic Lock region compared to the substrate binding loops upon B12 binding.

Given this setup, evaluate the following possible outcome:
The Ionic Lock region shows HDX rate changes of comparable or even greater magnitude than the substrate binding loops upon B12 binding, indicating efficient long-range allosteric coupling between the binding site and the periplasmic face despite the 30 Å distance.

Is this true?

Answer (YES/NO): YES